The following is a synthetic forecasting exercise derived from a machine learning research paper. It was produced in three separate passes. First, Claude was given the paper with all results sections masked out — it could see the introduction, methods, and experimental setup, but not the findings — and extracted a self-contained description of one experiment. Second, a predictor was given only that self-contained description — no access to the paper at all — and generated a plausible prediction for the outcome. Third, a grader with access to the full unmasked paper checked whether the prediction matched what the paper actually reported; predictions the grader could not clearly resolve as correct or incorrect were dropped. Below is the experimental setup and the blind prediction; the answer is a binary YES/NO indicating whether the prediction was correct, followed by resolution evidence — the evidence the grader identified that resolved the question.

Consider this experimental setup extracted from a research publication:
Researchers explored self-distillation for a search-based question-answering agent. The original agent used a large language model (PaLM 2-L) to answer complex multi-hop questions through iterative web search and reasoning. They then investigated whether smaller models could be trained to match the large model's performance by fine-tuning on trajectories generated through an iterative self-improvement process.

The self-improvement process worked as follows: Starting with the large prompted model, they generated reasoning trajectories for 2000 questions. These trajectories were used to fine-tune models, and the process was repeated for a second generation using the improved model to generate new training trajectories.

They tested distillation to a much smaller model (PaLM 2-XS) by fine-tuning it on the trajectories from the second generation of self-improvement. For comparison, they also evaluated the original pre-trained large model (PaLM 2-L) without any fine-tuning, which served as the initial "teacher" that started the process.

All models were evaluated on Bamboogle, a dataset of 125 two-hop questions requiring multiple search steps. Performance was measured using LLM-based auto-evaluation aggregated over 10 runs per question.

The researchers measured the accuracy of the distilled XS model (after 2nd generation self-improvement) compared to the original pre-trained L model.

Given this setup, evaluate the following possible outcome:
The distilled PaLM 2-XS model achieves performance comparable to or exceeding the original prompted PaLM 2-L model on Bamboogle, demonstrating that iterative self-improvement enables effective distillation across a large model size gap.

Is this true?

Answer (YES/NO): YES